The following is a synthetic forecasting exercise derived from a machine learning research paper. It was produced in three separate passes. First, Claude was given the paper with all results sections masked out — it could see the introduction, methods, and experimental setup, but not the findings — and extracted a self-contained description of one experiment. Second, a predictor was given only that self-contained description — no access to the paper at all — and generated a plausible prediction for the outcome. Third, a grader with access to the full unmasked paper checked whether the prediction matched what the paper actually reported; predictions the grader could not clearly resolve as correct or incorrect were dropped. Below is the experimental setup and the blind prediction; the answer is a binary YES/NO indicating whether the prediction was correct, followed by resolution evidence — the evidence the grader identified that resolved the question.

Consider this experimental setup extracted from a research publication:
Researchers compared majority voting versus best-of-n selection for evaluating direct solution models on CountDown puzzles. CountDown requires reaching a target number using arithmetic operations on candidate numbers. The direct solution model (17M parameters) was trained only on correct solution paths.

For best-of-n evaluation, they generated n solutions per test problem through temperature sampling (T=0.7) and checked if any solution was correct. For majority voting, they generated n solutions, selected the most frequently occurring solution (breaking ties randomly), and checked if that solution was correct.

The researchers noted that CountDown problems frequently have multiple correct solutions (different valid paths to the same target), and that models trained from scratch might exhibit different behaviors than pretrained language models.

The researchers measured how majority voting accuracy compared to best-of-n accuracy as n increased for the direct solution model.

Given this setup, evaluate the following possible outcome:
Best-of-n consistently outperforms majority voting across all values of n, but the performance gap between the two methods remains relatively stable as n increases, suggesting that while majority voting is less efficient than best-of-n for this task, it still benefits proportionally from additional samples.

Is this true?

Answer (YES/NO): NO